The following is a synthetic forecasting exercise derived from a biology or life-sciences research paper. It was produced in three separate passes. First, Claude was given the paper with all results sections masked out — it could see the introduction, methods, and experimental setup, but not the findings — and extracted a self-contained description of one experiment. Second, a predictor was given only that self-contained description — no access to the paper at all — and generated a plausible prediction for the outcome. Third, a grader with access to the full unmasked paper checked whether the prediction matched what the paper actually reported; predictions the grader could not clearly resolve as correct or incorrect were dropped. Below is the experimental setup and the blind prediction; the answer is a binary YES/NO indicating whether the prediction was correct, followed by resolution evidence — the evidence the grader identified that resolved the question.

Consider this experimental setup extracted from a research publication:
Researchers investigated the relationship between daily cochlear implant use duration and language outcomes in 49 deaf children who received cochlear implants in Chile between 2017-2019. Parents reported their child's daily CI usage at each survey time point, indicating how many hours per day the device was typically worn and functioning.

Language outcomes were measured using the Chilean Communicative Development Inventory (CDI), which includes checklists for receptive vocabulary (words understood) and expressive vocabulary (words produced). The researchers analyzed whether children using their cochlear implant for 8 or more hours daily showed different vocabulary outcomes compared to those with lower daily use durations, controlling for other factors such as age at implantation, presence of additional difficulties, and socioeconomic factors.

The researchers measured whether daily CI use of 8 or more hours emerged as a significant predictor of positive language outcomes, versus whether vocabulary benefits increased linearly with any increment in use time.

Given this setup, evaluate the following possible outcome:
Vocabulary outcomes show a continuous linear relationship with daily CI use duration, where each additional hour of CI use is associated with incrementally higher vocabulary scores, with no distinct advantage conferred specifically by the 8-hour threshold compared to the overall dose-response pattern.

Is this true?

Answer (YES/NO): NO